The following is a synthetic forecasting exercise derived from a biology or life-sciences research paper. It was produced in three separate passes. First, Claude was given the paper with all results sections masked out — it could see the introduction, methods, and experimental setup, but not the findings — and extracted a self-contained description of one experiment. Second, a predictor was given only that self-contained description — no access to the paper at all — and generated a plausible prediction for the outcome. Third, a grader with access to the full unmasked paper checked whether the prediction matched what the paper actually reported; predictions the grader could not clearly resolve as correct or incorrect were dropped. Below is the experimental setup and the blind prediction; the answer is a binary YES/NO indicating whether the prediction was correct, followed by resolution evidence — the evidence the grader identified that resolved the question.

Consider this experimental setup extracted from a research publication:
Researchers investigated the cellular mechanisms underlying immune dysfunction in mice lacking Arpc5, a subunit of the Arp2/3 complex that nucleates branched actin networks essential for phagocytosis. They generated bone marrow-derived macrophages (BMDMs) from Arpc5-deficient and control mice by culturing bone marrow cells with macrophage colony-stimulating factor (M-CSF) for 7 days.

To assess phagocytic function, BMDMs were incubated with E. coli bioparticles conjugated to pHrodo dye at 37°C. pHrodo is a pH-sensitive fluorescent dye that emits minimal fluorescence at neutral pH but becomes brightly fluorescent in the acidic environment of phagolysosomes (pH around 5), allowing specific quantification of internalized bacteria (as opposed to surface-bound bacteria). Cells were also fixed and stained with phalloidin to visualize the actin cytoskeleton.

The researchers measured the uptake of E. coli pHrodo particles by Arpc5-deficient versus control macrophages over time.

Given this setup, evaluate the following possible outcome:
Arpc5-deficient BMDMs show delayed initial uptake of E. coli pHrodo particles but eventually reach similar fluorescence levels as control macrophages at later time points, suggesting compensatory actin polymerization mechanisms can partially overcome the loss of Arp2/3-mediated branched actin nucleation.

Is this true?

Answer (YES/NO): NO